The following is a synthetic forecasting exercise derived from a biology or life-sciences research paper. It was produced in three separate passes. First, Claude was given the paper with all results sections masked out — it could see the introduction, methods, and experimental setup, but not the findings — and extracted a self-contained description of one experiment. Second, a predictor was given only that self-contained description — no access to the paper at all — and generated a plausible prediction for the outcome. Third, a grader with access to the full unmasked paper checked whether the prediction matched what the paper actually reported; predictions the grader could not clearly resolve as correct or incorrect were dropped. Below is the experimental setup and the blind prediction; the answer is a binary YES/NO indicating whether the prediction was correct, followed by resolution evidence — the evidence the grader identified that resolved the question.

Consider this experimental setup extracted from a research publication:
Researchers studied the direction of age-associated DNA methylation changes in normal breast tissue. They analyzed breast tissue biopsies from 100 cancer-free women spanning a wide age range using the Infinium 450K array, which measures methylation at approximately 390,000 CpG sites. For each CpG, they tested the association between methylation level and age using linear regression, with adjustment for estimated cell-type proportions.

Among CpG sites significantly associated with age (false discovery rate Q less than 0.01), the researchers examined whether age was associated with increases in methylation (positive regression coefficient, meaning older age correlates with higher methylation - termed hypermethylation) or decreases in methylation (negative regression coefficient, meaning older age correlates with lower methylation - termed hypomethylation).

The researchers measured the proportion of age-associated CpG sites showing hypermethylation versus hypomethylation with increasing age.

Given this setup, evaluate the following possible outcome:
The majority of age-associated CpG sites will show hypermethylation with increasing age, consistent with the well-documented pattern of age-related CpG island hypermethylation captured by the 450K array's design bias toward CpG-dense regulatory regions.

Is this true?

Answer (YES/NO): YES